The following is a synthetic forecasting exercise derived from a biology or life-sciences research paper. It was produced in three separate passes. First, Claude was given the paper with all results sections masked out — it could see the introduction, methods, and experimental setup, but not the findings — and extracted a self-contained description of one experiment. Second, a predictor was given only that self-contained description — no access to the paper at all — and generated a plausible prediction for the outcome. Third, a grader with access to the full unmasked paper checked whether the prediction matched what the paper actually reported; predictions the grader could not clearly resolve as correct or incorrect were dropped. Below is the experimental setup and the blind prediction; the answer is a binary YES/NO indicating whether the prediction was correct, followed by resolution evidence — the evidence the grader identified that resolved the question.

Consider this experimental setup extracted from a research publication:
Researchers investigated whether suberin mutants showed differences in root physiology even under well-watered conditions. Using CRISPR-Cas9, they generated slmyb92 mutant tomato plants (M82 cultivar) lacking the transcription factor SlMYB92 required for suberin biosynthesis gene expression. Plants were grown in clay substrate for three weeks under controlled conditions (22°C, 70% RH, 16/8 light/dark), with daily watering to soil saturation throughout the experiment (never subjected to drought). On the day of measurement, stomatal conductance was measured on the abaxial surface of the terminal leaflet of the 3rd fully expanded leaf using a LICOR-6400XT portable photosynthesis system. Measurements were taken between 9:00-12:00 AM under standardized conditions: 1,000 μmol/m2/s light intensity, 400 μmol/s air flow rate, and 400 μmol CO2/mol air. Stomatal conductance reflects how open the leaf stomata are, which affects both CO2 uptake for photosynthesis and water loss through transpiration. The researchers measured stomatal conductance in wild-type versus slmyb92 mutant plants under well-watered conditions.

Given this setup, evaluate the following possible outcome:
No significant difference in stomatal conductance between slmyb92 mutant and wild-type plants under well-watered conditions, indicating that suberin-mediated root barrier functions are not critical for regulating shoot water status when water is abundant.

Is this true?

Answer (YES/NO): YES